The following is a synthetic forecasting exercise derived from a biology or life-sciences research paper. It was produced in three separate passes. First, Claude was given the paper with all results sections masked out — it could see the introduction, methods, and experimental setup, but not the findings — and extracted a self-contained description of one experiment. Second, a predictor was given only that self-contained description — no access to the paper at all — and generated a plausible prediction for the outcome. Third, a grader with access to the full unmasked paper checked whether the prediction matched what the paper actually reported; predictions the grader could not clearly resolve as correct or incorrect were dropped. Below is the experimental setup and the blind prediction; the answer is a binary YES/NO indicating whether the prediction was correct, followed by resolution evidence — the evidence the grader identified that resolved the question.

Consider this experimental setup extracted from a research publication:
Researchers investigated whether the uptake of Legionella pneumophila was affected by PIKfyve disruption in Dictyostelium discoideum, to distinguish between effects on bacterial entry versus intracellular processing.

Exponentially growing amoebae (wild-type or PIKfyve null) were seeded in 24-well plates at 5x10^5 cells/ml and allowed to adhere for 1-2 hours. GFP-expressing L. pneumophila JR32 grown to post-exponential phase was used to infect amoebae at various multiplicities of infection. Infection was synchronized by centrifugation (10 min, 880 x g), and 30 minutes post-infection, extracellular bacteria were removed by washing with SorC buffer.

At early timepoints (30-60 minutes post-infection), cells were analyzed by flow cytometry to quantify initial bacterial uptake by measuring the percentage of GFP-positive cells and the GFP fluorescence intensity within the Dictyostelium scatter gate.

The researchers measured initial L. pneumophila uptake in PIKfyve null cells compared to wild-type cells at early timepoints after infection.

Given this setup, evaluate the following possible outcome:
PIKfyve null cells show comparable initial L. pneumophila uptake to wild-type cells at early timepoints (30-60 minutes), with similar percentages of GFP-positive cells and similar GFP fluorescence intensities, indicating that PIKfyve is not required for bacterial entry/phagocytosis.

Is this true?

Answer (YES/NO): YES